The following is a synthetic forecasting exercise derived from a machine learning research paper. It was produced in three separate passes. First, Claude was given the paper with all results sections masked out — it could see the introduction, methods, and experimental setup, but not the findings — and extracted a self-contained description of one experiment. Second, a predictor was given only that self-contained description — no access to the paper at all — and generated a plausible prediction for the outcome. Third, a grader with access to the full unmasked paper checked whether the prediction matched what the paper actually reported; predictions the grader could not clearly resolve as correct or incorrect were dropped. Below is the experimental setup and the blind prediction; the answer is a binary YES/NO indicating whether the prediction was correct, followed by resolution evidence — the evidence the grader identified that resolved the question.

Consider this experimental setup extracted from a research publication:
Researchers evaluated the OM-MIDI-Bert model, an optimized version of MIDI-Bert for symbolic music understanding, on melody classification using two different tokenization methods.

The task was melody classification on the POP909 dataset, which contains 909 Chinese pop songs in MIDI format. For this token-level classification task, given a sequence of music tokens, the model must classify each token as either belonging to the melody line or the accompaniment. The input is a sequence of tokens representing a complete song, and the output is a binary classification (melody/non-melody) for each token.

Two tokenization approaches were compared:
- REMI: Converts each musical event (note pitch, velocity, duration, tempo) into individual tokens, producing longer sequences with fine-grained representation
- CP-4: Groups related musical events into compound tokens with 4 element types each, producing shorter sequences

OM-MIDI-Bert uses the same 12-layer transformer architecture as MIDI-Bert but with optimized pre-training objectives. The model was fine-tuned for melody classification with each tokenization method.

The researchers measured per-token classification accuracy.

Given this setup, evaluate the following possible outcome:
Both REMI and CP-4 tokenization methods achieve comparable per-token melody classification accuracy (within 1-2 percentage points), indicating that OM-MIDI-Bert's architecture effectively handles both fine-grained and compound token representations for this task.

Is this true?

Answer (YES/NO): NO